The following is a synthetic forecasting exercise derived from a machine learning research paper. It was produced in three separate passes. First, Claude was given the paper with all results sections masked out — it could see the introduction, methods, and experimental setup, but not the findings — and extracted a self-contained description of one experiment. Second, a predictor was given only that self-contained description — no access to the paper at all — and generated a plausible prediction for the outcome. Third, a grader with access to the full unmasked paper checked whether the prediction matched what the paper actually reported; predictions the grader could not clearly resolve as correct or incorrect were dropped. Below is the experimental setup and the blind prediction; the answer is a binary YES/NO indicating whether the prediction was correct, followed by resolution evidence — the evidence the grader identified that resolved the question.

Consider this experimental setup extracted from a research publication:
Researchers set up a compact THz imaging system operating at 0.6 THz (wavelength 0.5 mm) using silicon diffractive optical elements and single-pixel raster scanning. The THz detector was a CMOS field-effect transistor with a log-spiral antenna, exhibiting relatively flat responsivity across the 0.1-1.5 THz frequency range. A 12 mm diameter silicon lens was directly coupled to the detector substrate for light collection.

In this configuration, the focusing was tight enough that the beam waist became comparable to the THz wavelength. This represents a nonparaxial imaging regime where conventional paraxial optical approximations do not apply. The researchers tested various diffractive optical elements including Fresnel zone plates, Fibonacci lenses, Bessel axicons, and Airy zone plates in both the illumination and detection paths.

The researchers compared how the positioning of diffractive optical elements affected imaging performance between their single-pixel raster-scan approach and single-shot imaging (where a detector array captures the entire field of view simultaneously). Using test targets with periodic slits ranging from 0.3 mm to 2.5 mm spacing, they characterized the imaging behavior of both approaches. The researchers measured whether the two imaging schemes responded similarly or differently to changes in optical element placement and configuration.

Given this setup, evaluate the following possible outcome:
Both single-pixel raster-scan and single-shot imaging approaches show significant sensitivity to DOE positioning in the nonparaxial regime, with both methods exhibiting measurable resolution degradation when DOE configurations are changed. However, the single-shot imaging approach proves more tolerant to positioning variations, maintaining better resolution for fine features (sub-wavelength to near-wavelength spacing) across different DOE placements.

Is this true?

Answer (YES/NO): NO